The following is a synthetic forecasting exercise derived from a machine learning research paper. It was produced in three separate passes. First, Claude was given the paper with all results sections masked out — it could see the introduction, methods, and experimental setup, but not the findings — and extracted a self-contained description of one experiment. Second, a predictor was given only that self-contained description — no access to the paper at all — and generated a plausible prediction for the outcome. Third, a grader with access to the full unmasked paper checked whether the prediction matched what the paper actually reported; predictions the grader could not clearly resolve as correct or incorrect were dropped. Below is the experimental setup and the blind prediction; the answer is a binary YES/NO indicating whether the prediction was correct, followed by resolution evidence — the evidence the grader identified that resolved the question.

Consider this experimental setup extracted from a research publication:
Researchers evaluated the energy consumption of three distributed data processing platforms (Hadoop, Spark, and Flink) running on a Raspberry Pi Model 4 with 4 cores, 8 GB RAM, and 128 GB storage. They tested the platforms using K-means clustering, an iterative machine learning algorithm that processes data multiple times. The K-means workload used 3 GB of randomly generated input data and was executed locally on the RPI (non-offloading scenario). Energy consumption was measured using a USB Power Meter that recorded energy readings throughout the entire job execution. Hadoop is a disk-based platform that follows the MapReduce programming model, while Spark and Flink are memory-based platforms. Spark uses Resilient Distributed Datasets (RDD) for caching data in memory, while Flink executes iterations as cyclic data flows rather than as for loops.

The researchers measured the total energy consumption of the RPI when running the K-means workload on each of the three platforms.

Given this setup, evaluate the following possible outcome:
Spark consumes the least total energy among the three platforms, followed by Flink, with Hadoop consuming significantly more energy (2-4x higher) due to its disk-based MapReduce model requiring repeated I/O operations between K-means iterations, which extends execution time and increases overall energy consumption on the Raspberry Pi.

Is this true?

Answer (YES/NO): NO